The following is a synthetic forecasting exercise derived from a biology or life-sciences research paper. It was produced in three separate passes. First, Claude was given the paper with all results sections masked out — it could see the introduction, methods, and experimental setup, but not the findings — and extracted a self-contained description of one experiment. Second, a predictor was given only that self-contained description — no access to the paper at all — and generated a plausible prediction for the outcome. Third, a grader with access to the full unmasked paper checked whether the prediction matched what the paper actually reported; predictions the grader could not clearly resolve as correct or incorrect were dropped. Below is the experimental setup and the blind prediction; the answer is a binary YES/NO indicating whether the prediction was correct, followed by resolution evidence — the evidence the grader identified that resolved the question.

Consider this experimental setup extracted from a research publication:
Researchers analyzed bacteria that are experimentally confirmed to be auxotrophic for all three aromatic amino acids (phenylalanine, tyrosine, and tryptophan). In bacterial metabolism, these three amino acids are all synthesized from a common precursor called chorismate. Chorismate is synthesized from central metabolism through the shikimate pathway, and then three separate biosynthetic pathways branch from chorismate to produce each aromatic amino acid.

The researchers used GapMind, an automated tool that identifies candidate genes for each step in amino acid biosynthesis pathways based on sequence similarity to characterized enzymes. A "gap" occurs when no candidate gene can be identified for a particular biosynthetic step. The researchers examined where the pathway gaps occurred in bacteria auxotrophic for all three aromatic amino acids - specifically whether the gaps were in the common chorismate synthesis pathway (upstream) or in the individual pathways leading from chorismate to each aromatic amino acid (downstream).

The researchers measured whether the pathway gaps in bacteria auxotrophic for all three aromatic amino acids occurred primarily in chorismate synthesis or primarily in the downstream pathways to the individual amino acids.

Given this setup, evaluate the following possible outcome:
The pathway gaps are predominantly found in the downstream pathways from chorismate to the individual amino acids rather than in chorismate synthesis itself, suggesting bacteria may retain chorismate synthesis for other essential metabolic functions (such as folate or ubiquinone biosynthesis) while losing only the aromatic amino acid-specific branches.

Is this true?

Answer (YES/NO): YES